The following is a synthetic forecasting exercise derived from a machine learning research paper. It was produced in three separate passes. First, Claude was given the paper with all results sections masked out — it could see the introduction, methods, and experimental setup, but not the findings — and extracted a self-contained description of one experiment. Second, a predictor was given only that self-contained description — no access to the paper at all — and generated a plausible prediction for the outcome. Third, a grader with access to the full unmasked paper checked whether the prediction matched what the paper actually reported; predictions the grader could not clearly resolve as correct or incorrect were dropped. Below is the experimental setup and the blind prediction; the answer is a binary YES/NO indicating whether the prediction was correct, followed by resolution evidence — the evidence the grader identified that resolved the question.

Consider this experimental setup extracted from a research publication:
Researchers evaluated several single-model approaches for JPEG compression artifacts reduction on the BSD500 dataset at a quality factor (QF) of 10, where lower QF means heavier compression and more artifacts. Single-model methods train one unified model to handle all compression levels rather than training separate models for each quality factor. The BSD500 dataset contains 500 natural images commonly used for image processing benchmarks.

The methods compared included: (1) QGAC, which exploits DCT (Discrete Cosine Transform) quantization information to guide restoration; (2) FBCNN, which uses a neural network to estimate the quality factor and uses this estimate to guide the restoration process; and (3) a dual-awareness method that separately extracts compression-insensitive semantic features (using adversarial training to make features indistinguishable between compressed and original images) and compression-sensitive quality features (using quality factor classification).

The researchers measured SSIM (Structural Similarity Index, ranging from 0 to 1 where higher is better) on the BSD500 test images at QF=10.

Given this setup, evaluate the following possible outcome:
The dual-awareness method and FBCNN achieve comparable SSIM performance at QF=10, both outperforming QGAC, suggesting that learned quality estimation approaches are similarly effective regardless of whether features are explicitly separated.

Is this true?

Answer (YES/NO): NO